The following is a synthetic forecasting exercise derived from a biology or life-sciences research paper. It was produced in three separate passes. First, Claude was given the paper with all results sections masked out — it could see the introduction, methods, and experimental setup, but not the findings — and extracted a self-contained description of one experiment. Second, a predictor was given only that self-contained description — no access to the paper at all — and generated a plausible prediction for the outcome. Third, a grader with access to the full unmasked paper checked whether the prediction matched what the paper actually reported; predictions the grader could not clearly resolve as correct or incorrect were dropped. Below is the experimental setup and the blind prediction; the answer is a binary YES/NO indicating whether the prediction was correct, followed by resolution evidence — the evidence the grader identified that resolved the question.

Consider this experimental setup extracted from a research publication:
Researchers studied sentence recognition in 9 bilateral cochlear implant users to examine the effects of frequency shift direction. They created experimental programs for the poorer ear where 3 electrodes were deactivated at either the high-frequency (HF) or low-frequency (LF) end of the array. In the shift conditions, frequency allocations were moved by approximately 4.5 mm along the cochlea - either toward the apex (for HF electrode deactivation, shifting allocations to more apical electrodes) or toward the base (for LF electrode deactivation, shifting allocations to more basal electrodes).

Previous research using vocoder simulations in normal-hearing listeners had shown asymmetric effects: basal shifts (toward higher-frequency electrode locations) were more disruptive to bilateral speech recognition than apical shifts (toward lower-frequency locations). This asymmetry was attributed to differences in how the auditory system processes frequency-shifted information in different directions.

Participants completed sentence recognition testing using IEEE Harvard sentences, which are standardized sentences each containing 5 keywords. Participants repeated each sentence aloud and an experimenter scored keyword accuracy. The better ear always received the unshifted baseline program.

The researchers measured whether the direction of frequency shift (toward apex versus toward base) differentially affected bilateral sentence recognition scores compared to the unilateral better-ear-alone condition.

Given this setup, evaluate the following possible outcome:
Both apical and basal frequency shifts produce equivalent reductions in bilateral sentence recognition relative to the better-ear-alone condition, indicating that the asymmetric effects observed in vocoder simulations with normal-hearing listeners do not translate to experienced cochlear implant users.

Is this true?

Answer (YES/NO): YES